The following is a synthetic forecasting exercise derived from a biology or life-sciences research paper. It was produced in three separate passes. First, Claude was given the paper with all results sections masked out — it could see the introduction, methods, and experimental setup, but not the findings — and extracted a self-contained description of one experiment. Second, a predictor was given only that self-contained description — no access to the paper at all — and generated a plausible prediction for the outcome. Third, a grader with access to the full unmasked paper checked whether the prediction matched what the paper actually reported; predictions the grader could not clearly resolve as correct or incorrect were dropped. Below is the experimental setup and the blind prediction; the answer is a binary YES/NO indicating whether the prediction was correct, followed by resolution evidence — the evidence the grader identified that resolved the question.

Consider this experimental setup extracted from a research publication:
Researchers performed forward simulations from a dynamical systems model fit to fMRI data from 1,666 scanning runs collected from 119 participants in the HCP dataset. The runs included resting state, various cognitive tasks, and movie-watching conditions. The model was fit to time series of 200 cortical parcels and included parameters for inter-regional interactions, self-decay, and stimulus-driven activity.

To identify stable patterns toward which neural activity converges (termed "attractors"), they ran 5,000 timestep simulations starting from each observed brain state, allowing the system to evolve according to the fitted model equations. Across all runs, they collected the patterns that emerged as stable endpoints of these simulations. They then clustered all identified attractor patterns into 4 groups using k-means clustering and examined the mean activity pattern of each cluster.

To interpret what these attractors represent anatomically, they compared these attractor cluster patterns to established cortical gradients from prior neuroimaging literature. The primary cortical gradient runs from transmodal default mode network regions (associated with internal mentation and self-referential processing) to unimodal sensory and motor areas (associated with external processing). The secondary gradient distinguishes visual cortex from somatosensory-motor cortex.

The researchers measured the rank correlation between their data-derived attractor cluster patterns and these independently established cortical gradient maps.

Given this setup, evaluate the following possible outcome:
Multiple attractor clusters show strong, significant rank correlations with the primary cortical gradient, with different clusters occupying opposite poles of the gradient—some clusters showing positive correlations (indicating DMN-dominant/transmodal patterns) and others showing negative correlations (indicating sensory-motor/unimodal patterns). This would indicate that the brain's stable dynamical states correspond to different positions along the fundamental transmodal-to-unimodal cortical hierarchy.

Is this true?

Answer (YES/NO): YES